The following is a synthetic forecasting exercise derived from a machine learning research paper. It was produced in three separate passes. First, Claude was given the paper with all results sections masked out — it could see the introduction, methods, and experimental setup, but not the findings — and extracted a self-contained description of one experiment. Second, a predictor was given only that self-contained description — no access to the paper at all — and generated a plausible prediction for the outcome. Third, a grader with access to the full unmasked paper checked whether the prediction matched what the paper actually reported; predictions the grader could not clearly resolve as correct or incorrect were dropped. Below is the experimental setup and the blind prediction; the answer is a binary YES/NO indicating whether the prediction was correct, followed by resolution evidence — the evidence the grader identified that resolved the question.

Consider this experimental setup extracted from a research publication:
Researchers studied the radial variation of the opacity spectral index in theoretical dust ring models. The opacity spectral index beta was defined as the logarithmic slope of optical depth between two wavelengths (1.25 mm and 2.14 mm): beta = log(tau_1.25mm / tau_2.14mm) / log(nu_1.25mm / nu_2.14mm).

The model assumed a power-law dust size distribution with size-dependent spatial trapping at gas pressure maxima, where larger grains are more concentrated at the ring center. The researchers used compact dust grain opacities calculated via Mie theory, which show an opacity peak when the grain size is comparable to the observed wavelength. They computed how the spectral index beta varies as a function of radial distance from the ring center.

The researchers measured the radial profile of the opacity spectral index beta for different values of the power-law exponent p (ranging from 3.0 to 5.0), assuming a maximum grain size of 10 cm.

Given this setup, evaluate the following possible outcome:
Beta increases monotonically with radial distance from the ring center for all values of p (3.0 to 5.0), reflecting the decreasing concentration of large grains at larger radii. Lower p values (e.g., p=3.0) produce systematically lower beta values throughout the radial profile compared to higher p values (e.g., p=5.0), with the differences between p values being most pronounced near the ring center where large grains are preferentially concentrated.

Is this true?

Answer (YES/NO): NO